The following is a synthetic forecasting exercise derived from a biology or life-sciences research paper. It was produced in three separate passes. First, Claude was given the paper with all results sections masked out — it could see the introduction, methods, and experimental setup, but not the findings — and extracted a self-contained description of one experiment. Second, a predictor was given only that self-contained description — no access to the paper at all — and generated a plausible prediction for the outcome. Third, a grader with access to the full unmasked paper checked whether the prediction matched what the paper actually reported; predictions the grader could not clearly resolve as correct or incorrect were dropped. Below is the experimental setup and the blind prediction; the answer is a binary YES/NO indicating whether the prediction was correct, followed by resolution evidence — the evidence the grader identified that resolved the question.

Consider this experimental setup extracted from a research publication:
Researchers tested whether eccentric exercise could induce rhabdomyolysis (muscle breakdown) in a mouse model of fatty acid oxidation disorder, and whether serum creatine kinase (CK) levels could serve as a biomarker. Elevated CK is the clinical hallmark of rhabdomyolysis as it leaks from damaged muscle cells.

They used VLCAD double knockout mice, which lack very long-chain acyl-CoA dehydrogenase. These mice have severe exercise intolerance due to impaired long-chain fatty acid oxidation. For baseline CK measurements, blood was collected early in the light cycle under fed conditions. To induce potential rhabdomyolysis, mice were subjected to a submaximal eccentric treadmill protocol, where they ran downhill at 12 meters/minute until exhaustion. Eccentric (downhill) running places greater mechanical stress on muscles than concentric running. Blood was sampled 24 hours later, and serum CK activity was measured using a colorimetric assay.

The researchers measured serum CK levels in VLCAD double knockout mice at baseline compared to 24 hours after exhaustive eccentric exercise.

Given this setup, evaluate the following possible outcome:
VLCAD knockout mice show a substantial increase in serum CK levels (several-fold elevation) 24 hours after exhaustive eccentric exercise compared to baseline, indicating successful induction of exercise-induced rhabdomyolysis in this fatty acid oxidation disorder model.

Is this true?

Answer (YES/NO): YES